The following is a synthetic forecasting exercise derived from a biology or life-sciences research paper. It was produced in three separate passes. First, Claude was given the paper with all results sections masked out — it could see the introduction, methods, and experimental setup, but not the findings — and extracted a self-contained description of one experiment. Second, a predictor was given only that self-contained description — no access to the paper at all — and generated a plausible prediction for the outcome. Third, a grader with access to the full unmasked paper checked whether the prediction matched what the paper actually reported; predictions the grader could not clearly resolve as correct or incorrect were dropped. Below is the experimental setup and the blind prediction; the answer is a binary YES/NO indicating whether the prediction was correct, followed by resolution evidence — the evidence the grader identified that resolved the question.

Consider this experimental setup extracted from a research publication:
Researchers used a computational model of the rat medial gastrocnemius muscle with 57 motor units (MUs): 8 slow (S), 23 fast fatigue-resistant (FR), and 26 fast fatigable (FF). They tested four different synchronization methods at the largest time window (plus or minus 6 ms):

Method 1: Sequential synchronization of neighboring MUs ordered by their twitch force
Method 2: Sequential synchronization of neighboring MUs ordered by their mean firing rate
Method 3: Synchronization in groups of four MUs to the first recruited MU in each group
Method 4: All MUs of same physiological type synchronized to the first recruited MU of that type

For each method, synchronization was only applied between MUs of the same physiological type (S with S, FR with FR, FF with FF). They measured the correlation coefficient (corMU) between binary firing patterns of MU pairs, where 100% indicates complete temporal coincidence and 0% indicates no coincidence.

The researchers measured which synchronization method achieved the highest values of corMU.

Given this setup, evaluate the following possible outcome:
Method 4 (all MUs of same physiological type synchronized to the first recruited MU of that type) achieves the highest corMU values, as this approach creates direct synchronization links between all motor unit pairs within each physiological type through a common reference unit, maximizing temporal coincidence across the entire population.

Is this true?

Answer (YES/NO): YES